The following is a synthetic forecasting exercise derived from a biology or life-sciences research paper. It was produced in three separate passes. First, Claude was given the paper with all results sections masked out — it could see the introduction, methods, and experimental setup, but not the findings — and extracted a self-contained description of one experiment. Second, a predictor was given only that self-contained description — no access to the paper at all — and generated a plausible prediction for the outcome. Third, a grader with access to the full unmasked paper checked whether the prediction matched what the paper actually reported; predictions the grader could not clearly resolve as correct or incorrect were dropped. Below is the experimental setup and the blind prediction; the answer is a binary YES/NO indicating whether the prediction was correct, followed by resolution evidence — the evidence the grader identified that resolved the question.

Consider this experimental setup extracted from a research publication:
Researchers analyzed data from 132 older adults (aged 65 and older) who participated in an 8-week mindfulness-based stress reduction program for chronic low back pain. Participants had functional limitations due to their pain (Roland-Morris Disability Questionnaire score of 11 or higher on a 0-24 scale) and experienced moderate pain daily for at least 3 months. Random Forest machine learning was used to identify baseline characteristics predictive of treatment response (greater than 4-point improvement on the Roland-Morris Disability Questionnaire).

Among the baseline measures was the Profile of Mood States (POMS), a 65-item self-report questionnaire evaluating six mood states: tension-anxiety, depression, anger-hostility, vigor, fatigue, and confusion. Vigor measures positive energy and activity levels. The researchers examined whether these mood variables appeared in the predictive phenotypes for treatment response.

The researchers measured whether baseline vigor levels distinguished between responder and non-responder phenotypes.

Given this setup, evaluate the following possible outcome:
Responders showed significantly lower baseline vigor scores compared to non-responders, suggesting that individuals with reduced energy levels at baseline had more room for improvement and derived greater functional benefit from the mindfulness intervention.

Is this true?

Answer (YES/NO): NO